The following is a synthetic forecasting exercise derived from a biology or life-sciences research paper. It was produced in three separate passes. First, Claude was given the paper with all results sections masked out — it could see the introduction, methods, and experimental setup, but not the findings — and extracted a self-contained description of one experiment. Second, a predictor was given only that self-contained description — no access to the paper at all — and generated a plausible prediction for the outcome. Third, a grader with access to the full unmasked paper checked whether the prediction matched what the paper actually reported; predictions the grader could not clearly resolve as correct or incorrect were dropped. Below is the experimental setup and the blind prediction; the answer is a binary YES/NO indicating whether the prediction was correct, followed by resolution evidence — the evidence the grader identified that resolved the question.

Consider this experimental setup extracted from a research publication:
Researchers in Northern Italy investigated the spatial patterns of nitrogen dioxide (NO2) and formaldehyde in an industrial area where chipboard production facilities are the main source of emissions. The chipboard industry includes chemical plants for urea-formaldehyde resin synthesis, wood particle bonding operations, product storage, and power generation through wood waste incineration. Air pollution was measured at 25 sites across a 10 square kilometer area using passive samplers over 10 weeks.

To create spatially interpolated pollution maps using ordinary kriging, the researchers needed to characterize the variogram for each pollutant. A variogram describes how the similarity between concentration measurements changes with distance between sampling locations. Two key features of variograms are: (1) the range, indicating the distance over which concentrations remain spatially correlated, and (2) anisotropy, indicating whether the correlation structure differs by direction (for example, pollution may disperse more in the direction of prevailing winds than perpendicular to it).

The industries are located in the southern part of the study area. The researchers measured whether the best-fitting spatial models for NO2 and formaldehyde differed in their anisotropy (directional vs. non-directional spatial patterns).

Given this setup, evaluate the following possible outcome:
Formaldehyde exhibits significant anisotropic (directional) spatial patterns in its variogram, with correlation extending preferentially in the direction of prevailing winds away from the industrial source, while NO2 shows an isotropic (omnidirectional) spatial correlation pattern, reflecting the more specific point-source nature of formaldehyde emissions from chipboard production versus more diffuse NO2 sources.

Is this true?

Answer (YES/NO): NO